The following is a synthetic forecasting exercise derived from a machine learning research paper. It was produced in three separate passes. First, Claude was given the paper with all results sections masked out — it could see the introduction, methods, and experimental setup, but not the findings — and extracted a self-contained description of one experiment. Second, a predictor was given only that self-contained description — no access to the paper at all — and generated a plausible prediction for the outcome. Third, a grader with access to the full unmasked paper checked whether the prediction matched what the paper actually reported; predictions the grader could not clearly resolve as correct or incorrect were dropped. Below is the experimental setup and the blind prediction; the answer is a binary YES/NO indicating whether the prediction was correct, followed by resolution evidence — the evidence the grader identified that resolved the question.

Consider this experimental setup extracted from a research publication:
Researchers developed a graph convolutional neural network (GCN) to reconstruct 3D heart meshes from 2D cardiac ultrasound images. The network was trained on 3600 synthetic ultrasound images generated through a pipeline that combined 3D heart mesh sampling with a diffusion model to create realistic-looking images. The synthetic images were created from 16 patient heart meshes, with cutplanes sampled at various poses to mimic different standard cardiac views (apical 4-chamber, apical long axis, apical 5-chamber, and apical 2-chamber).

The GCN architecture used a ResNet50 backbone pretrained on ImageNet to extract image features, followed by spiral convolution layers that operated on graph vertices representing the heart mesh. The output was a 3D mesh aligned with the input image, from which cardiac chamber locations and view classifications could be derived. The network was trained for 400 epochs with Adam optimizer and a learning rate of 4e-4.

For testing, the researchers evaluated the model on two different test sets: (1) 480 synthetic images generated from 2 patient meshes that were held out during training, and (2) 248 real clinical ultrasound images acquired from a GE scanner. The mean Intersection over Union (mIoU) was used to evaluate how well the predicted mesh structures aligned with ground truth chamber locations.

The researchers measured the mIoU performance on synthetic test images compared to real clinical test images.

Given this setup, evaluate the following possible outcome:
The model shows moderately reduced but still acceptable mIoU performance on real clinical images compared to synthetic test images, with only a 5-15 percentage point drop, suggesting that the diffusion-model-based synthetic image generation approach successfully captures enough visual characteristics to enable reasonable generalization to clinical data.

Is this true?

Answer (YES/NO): YES